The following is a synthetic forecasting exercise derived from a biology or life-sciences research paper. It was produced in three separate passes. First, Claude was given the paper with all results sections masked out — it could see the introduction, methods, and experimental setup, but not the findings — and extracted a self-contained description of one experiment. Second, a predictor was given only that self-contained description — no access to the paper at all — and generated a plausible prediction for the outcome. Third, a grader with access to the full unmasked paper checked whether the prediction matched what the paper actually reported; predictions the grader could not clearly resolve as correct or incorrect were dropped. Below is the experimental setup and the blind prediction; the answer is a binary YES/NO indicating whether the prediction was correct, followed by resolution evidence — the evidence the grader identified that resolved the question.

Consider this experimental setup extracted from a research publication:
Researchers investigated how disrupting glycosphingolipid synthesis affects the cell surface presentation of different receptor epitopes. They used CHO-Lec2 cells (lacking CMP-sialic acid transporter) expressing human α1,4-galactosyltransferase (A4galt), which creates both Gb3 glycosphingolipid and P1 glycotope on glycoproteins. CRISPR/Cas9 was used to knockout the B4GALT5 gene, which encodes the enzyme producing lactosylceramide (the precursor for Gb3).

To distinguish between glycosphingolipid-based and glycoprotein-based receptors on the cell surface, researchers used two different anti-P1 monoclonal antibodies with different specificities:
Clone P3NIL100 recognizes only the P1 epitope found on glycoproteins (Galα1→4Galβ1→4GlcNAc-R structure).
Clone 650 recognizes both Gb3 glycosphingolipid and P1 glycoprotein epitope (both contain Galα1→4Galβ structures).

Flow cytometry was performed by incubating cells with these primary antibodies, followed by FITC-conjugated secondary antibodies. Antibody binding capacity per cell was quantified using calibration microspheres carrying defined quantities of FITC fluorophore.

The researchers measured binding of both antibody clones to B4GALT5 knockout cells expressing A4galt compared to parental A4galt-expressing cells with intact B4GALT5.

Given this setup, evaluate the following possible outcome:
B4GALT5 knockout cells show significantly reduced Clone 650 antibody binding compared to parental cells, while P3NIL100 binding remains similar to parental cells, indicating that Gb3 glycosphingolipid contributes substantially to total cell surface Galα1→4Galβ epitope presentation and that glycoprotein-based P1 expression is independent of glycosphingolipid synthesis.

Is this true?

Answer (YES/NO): NO